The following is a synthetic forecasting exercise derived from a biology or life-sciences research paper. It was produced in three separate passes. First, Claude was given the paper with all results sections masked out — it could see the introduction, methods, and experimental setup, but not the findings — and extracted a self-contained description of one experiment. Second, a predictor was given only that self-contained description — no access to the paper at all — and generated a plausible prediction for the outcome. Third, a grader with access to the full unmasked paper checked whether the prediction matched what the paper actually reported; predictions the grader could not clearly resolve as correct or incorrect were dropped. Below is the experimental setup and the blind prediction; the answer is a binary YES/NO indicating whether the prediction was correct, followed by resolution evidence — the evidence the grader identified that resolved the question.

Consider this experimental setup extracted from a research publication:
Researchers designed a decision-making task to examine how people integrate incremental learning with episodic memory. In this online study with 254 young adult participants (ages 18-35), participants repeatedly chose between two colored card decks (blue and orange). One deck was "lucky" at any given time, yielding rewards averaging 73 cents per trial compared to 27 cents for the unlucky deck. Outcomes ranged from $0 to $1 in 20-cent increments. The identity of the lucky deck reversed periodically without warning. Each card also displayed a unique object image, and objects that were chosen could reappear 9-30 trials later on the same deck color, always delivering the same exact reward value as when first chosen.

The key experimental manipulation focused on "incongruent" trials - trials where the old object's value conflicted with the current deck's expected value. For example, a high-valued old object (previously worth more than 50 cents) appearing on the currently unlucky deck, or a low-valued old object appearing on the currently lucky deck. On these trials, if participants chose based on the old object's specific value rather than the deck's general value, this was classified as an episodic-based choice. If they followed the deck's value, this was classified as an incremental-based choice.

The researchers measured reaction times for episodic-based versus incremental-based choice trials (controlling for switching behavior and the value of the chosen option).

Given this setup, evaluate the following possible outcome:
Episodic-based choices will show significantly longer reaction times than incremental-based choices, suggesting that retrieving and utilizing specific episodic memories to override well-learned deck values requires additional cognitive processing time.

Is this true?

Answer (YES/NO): YES